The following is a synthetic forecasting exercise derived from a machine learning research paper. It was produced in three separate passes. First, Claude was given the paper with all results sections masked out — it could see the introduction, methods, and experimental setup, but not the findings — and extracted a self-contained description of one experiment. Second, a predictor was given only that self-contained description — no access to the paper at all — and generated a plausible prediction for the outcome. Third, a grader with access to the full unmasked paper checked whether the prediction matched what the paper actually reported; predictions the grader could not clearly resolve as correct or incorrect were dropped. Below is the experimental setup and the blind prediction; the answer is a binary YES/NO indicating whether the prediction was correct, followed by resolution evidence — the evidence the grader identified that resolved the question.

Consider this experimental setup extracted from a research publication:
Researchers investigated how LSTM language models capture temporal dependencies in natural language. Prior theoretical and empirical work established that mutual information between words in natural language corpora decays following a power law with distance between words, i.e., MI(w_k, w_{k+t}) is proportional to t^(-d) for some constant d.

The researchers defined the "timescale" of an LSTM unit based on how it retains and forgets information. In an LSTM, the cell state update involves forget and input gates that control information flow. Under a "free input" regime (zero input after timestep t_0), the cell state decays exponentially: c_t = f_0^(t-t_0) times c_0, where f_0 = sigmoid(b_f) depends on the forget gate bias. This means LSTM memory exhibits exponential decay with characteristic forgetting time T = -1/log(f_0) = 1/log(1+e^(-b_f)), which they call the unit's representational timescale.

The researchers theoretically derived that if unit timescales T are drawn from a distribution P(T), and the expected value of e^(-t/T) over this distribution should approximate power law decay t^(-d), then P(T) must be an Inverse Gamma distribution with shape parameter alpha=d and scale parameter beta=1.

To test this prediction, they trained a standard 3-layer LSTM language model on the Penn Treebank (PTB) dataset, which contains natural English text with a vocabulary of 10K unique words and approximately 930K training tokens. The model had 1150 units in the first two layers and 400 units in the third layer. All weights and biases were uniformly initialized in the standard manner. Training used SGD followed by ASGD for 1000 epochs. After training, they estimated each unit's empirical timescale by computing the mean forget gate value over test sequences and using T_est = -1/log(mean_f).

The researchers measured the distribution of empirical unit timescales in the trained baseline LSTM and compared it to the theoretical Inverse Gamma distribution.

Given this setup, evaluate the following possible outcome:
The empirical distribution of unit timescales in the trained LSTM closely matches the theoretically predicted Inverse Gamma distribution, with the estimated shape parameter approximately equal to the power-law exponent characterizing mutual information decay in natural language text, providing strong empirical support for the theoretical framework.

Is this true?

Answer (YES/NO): NO